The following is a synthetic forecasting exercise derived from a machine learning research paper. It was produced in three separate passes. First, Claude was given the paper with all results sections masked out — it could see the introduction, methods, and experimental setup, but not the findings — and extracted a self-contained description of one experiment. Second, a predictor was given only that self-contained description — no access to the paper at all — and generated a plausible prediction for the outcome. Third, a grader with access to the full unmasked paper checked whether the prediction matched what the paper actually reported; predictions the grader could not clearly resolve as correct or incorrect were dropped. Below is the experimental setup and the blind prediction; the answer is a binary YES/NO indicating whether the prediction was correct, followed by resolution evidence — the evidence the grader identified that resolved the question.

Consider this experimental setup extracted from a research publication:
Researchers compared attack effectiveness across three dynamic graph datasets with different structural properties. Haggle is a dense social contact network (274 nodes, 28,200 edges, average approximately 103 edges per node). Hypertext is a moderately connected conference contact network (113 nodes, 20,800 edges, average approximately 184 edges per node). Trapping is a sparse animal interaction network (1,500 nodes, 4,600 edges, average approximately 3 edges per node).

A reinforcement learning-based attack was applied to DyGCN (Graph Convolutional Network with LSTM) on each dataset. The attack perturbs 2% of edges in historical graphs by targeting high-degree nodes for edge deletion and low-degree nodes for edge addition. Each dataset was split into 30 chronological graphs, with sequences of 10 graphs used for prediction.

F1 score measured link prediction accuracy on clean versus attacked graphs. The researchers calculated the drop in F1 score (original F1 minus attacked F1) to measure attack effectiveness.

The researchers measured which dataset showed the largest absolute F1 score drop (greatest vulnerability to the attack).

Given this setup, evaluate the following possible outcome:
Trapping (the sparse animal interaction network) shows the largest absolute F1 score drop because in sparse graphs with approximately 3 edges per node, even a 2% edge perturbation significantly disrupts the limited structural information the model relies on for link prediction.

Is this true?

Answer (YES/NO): YES